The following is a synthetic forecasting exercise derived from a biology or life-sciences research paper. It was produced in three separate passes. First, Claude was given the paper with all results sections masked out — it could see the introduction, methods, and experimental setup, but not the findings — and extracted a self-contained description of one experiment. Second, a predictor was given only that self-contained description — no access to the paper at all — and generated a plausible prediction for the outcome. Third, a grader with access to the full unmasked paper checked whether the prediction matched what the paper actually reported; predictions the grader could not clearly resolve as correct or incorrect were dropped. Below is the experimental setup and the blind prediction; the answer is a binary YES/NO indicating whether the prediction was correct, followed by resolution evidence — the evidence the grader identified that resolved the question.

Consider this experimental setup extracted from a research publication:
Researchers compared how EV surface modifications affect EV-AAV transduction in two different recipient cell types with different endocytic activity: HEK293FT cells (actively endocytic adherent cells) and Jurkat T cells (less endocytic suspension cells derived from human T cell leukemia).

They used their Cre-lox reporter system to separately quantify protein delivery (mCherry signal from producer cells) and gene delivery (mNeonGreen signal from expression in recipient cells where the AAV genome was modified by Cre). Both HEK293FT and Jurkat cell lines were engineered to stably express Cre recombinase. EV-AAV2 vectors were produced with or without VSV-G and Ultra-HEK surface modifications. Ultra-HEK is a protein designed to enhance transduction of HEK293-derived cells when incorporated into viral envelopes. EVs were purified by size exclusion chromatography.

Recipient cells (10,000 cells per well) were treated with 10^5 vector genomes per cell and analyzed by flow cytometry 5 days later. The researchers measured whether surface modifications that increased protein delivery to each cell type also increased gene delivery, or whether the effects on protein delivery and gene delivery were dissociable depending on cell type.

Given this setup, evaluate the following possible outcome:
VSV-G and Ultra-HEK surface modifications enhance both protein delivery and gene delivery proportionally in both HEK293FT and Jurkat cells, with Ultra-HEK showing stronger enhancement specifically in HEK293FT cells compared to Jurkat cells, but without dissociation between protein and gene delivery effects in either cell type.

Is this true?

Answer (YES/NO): NO